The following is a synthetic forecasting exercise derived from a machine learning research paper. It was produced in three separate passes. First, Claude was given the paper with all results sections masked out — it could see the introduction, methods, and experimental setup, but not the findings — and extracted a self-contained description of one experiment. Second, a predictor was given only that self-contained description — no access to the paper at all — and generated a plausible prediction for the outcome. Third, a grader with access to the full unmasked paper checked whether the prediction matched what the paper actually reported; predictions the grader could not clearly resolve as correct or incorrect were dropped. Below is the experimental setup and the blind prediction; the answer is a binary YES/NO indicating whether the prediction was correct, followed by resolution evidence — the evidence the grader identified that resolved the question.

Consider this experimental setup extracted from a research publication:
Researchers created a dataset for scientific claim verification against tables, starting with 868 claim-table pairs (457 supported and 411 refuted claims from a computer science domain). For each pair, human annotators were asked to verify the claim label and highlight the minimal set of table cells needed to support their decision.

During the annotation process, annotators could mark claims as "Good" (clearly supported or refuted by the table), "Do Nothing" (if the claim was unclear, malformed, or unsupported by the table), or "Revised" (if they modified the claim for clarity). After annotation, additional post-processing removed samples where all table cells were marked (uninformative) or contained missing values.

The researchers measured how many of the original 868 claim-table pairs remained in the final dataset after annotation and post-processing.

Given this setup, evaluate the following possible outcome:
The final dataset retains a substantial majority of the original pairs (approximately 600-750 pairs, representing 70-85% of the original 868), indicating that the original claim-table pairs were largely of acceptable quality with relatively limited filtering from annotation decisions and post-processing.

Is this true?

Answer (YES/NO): NO